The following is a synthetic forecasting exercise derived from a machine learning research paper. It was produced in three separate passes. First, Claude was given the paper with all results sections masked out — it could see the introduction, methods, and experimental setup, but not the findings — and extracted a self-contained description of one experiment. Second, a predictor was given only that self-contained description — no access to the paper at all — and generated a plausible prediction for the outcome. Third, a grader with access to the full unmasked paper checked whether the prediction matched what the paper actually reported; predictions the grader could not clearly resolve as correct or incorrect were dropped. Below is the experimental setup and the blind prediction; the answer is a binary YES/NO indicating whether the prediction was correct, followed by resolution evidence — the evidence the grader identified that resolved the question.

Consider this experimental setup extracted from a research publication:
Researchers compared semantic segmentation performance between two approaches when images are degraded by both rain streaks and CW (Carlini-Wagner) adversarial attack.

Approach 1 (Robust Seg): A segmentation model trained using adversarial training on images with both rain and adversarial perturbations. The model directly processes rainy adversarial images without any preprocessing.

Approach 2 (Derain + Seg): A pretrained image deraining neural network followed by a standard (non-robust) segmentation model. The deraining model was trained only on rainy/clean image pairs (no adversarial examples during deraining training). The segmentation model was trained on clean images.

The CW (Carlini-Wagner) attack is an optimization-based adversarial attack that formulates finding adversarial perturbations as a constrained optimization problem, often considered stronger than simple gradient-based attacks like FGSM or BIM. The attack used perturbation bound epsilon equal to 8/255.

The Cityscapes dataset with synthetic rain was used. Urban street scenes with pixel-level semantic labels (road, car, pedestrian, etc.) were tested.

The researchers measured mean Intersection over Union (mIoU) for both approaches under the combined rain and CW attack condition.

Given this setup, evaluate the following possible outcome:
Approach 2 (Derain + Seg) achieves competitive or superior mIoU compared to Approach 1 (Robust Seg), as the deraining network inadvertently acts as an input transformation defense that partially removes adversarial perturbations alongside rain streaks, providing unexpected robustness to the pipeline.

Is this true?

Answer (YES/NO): YES